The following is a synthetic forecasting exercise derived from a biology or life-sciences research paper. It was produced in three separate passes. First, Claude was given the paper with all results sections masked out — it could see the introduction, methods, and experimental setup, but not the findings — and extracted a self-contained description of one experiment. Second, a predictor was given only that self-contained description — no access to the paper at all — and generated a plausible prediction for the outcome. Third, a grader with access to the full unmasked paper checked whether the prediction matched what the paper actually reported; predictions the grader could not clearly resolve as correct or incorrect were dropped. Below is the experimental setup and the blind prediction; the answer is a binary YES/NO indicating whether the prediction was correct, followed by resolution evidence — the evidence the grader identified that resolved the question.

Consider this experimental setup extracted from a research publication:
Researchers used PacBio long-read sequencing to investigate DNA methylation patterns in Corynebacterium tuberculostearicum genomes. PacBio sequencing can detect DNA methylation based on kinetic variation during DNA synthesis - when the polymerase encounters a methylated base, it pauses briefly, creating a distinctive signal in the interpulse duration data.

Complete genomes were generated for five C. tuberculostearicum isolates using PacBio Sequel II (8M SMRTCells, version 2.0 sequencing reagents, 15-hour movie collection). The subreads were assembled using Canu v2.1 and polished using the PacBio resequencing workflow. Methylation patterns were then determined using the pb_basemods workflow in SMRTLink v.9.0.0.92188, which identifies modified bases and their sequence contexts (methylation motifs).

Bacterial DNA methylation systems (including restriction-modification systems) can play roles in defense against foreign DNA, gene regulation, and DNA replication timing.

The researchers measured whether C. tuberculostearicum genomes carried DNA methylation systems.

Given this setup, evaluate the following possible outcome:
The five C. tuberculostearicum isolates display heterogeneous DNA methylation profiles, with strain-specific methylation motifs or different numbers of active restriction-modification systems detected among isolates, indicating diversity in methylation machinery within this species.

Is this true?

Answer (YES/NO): YES